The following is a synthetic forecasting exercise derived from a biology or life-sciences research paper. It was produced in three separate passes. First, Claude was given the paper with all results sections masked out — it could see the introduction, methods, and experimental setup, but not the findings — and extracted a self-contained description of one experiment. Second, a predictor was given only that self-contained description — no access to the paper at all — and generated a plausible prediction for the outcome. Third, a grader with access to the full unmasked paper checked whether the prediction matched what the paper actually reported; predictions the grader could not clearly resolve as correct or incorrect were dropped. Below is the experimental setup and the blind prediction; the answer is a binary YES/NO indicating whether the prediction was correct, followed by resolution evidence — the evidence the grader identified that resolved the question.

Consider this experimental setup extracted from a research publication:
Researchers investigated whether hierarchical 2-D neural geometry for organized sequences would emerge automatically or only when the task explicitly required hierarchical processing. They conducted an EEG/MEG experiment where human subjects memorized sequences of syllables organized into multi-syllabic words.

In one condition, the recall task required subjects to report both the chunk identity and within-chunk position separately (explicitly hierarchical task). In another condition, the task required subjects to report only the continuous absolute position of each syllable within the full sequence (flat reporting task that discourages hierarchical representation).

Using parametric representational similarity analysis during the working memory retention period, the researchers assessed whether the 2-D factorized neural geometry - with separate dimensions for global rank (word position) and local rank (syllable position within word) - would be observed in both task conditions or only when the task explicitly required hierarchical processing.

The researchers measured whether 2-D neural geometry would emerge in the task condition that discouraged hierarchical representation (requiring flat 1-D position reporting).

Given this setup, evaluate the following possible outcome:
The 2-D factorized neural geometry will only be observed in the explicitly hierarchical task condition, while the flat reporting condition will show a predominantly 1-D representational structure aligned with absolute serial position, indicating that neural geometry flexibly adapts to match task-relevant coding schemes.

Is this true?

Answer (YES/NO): NO